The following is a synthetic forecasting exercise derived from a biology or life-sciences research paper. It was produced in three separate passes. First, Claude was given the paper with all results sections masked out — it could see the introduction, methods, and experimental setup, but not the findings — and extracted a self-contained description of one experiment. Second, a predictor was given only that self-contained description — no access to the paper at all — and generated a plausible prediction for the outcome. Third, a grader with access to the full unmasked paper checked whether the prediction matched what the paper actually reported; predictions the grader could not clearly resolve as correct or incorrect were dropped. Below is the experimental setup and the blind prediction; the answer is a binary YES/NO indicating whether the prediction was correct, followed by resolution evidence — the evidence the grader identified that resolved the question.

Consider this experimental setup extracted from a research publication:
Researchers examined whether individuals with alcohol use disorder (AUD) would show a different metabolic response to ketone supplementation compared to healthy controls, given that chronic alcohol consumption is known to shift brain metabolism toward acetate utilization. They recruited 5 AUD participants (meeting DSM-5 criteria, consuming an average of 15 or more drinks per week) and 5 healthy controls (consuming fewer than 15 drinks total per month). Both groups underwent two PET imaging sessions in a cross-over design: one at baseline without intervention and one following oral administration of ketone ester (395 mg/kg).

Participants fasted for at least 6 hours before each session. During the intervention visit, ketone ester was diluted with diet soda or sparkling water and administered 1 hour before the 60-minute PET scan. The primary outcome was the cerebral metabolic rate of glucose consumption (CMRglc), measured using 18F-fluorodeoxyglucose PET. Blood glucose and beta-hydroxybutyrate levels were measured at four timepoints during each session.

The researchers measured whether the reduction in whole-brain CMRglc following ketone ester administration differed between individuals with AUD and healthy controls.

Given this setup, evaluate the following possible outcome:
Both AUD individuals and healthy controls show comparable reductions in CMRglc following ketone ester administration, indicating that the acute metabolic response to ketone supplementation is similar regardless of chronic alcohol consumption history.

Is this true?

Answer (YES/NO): YES